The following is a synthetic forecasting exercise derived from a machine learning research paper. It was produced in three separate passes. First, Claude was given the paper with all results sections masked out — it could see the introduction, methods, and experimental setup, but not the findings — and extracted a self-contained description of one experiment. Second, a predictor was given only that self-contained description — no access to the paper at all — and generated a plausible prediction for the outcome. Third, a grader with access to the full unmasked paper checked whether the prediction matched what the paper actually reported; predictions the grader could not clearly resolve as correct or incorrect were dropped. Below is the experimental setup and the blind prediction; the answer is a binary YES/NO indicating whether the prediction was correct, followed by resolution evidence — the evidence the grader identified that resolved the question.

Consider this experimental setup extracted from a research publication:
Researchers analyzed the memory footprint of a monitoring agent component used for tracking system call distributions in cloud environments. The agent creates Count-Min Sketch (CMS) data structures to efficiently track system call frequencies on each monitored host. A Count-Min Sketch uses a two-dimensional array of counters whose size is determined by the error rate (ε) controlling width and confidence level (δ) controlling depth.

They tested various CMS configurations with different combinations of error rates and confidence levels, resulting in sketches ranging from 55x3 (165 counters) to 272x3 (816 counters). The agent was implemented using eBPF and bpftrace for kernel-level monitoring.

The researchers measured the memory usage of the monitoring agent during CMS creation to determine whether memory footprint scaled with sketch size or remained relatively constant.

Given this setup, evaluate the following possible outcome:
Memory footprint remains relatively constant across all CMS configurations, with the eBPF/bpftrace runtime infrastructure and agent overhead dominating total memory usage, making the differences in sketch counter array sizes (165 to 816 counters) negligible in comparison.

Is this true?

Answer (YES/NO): YES